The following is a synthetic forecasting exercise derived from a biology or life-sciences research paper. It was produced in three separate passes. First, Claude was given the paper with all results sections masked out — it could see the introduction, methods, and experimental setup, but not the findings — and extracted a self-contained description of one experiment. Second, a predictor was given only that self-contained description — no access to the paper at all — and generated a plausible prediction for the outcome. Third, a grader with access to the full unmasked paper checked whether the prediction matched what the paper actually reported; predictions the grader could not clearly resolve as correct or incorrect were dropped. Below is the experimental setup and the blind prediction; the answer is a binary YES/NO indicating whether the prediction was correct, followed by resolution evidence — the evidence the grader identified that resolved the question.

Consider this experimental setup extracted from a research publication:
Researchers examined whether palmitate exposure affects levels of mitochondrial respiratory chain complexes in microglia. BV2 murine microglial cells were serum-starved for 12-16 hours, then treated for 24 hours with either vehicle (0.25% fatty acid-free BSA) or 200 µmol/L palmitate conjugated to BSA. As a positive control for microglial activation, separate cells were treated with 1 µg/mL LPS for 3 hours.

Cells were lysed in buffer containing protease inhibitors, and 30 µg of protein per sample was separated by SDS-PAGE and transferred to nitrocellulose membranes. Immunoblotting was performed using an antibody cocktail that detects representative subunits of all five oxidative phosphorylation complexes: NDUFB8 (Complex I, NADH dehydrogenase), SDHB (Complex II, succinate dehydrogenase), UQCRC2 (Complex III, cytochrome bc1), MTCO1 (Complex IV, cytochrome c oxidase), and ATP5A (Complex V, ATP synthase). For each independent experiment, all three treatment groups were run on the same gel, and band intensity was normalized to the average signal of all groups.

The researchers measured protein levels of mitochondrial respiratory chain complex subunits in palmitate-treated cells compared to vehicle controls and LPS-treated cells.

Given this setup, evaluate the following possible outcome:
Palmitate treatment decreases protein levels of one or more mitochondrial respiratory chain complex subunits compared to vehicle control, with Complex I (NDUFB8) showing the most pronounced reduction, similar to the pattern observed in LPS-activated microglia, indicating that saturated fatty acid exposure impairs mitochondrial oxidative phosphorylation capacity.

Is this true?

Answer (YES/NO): NO